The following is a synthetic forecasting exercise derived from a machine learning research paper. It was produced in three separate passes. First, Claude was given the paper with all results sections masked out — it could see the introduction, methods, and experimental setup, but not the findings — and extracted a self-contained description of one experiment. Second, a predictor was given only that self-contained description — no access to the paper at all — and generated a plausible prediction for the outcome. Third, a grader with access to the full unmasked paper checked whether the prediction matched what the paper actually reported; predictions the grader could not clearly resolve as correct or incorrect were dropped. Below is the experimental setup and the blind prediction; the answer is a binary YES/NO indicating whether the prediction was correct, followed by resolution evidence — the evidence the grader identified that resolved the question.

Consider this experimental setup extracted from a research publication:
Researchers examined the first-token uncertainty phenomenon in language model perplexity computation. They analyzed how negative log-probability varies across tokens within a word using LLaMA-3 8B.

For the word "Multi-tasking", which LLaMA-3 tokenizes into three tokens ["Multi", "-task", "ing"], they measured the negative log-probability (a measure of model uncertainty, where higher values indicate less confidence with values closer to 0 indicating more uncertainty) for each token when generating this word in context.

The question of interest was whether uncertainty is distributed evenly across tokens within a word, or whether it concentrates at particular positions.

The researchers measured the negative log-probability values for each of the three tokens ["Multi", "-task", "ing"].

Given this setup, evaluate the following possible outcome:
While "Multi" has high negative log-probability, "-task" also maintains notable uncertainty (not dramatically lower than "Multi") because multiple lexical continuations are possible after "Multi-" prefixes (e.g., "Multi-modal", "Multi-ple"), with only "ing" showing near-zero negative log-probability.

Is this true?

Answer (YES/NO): NO